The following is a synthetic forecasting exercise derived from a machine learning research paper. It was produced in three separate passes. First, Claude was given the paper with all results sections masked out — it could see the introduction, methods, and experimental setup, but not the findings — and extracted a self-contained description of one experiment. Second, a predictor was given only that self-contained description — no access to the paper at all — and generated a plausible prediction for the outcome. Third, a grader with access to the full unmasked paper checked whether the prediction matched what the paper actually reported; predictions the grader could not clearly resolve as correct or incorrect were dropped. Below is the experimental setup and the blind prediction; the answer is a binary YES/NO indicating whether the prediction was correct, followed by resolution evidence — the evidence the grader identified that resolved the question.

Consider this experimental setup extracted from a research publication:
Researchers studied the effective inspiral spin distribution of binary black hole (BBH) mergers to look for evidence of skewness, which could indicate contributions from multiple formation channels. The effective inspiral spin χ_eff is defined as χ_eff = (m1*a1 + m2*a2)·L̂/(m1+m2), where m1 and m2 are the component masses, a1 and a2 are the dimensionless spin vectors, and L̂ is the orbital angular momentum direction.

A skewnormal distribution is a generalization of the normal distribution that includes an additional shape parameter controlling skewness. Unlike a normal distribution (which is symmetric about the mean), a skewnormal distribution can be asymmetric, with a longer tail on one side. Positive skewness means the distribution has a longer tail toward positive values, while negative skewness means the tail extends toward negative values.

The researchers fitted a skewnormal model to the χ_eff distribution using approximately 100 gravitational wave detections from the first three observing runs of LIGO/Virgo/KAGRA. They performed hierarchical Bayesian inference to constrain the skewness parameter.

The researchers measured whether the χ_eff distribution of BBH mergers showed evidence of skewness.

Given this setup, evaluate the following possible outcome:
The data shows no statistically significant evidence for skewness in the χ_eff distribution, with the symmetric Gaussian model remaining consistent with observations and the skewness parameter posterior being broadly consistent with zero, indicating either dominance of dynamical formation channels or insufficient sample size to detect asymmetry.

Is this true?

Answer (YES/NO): NO